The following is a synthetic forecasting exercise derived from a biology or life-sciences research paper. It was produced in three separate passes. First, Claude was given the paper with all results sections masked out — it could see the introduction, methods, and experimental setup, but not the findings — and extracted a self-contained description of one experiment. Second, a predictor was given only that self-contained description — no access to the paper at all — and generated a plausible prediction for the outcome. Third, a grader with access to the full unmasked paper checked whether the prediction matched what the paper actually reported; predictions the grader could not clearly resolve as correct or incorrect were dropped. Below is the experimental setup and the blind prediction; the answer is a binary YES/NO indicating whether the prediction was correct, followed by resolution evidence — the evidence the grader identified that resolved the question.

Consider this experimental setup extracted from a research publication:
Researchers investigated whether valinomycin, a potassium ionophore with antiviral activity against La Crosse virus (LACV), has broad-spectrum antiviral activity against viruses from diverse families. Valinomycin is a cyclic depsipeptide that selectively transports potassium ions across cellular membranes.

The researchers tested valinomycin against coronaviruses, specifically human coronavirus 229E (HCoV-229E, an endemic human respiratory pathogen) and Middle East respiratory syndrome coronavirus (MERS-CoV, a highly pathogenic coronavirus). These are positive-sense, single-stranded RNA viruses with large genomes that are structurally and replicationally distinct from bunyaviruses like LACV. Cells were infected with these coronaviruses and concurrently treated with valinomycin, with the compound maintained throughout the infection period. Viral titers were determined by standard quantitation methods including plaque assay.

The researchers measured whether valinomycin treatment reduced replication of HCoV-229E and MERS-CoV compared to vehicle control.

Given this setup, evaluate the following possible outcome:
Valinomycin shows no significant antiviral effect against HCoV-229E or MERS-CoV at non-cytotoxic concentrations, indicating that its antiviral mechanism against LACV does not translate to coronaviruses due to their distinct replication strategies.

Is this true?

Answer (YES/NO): NO